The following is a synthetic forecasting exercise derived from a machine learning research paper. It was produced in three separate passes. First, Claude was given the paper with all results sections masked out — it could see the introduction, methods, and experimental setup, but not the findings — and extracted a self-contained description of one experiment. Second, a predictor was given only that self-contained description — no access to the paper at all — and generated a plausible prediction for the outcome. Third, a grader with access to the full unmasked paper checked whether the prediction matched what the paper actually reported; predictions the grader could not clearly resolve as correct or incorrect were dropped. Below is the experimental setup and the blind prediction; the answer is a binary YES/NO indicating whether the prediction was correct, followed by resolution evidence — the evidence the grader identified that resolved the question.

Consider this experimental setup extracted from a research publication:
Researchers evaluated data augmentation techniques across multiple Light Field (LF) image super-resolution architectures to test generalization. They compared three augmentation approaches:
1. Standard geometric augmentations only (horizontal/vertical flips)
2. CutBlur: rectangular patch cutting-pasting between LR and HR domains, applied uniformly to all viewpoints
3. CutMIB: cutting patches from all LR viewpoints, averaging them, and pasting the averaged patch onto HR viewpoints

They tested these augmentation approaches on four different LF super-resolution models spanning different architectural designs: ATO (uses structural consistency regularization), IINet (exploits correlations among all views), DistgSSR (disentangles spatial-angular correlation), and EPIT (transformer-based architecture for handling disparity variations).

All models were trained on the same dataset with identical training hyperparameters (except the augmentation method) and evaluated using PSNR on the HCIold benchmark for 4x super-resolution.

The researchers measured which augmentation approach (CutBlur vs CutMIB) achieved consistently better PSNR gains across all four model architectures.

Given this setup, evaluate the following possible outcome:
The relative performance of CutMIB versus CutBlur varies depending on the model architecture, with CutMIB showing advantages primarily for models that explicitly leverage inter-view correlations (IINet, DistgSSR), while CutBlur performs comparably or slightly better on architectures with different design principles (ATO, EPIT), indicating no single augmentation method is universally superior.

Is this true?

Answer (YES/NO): NO